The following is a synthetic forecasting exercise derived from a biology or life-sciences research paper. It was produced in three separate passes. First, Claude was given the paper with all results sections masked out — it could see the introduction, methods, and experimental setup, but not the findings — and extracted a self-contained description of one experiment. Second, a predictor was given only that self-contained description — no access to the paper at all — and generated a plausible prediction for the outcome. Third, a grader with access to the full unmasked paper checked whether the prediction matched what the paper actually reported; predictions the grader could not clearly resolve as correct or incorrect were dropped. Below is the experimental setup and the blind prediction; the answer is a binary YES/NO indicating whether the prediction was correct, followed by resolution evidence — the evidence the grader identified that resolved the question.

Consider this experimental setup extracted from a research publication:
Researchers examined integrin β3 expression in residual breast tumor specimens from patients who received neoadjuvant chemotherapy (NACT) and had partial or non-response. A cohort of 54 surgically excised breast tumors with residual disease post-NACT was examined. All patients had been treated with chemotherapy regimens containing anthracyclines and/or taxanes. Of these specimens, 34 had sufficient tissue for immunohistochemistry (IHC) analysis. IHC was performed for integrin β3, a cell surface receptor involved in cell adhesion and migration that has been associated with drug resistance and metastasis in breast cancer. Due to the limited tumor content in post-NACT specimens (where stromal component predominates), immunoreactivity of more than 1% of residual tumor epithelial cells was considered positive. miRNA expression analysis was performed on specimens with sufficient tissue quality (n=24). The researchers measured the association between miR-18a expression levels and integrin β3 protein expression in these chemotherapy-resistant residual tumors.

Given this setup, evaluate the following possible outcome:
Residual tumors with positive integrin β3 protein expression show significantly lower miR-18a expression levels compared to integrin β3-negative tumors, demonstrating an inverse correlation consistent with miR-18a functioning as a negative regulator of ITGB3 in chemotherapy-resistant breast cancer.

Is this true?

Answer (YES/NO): NO